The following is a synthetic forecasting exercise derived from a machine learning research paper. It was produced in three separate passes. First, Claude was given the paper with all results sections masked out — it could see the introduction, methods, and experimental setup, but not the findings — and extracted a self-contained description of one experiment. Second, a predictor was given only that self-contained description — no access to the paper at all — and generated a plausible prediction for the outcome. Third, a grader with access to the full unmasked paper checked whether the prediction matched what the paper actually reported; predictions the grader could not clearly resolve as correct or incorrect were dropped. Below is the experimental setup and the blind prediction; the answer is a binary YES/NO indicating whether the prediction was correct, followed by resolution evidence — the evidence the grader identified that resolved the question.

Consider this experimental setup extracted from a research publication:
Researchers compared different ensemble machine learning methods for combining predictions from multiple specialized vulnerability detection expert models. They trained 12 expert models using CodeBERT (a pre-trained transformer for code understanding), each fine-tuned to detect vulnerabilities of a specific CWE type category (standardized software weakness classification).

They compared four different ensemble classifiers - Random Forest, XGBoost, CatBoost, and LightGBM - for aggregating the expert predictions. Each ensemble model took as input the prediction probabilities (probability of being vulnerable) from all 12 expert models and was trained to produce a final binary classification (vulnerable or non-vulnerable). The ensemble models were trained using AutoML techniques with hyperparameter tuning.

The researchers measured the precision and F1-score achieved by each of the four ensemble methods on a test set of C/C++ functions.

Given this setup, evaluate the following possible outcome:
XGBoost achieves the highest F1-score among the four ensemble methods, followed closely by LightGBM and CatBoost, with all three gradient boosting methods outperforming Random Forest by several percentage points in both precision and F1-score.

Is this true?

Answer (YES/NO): NO